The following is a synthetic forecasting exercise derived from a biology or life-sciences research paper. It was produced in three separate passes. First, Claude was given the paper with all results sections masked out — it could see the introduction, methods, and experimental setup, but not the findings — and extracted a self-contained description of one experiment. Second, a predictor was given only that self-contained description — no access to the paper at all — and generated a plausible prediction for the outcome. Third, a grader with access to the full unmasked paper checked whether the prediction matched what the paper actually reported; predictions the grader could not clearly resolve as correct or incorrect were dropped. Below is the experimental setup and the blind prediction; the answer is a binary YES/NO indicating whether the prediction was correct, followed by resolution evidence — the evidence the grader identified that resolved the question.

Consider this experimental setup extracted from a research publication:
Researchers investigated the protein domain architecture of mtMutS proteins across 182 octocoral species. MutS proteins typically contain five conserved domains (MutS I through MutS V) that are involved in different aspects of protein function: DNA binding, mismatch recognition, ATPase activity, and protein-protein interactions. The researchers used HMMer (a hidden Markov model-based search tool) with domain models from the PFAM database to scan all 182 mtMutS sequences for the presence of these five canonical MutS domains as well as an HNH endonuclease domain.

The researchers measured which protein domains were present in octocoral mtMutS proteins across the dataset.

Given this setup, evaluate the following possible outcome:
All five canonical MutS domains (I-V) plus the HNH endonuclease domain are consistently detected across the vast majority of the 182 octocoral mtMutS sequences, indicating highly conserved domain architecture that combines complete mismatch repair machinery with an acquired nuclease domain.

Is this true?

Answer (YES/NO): NO